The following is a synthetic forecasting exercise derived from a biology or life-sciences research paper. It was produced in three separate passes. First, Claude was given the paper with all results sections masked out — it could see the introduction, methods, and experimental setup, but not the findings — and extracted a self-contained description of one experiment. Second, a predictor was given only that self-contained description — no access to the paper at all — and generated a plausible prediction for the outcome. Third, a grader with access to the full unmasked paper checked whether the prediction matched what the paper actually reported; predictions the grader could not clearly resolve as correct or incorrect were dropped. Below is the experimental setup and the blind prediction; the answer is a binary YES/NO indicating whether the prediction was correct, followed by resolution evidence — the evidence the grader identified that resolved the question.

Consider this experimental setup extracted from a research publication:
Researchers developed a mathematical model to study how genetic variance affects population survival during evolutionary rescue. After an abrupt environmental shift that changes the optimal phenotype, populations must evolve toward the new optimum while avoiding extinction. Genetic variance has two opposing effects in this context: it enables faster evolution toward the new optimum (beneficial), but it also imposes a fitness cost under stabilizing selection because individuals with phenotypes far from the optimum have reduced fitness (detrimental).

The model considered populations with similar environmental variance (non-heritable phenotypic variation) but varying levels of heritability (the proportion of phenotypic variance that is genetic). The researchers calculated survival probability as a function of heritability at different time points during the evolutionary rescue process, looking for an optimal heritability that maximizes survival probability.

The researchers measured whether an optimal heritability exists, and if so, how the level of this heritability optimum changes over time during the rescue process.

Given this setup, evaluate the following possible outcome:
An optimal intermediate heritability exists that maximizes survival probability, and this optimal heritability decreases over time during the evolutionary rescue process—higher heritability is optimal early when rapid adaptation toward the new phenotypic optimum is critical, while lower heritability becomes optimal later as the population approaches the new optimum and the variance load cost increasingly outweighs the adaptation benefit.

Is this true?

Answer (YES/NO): NO